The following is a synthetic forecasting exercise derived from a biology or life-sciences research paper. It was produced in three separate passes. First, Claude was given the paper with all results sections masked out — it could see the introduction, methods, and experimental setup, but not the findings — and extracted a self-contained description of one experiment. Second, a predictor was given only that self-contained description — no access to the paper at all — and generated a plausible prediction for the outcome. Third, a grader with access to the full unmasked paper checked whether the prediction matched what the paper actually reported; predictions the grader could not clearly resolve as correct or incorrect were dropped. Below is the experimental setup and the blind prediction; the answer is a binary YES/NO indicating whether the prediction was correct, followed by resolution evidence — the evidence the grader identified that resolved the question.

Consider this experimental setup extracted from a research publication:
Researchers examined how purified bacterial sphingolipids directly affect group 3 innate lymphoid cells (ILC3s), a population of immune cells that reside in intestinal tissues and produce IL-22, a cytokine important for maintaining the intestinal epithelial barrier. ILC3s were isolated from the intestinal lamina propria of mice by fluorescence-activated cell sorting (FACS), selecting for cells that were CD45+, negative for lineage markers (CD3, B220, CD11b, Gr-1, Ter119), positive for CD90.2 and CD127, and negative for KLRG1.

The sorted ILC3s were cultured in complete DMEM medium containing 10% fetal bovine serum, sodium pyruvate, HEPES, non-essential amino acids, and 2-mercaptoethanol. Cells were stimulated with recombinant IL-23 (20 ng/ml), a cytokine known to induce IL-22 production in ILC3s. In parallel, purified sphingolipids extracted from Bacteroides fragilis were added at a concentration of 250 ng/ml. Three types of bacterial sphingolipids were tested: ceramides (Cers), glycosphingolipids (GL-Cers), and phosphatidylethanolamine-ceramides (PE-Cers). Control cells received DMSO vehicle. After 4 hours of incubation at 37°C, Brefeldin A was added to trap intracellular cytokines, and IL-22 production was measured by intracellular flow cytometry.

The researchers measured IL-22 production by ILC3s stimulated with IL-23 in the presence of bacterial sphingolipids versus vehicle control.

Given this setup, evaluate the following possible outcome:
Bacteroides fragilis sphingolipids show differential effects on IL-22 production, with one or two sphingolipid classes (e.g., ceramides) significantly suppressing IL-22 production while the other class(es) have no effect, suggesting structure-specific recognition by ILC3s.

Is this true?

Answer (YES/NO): NO